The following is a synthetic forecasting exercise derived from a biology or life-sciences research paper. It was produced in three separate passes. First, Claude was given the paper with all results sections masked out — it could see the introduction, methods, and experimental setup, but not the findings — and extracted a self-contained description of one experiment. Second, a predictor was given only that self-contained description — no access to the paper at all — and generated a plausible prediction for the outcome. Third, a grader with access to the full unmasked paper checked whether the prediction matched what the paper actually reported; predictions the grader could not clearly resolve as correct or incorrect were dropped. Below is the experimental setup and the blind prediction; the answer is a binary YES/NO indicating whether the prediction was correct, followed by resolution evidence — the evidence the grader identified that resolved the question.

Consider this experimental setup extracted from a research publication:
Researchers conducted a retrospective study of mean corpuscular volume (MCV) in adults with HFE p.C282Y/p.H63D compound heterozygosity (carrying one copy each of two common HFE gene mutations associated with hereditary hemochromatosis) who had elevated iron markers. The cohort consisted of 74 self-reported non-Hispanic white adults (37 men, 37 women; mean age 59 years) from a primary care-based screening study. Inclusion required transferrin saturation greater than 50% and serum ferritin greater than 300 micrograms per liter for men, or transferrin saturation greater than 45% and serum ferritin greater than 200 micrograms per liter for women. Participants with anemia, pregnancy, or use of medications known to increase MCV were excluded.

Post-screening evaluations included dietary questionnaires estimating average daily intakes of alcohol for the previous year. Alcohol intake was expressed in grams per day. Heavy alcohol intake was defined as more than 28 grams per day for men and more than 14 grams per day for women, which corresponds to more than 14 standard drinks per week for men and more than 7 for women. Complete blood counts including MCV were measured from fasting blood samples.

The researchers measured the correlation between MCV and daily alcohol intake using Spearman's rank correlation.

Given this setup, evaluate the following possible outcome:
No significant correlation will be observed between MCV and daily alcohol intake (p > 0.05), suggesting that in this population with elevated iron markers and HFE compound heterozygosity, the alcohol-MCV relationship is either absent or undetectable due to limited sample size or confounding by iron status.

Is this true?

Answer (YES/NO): NO